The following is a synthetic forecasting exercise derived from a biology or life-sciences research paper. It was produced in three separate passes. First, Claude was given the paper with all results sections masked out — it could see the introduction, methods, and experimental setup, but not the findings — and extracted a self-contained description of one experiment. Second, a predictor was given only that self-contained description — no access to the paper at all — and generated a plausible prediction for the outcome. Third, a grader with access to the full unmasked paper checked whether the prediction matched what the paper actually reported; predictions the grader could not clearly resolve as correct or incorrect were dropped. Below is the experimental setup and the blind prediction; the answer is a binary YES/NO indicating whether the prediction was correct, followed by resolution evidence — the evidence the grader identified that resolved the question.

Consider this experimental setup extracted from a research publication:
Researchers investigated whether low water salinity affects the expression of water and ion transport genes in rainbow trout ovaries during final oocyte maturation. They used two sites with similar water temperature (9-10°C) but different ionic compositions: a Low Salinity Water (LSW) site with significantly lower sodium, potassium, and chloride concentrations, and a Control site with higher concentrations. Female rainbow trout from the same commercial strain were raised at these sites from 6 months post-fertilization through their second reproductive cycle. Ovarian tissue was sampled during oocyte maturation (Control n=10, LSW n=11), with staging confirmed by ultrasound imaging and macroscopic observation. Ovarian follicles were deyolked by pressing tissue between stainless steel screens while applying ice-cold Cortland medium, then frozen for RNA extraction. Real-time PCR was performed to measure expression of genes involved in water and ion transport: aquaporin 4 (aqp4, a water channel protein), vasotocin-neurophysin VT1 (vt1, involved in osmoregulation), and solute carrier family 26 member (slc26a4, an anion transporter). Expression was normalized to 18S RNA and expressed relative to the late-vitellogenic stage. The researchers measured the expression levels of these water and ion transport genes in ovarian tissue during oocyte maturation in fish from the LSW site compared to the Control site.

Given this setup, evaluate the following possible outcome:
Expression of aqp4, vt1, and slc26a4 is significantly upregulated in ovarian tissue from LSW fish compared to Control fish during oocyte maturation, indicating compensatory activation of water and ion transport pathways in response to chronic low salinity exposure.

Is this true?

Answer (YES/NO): NO